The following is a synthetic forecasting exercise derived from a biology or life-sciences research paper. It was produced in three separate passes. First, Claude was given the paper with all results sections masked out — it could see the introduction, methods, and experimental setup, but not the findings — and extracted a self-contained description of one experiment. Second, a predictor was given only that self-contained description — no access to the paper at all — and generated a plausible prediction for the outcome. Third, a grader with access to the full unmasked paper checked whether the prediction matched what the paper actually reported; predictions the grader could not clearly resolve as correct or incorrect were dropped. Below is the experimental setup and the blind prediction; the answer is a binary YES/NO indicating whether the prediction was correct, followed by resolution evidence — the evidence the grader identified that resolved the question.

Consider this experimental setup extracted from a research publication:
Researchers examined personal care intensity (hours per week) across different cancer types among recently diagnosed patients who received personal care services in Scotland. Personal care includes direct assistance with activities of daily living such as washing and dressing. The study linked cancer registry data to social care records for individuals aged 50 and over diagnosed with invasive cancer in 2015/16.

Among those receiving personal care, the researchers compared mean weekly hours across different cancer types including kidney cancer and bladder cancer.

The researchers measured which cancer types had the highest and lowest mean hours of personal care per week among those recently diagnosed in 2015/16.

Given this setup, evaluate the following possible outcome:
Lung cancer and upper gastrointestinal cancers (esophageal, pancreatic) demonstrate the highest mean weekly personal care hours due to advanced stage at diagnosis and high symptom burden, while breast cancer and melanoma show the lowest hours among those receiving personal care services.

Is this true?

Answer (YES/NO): NO